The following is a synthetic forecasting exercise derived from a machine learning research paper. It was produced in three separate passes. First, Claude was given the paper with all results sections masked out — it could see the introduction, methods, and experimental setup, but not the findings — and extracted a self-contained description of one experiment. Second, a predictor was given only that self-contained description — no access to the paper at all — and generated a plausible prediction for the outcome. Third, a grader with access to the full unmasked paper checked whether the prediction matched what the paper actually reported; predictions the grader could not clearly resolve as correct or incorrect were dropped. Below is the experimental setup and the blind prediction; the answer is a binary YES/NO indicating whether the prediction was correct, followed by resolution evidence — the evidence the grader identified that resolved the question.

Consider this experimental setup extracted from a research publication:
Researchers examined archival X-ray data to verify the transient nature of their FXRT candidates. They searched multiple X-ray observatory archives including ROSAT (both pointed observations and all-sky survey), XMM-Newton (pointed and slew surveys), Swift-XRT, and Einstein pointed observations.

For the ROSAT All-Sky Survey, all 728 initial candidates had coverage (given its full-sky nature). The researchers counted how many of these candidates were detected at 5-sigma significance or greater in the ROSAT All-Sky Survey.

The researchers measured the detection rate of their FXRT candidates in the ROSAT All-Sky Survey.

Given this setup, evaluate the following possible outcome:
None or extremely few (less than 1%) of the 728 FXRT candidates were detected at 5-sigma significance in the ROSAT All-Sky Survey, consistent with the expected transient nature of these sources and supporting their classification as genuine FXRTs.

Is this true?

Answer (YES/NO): NO